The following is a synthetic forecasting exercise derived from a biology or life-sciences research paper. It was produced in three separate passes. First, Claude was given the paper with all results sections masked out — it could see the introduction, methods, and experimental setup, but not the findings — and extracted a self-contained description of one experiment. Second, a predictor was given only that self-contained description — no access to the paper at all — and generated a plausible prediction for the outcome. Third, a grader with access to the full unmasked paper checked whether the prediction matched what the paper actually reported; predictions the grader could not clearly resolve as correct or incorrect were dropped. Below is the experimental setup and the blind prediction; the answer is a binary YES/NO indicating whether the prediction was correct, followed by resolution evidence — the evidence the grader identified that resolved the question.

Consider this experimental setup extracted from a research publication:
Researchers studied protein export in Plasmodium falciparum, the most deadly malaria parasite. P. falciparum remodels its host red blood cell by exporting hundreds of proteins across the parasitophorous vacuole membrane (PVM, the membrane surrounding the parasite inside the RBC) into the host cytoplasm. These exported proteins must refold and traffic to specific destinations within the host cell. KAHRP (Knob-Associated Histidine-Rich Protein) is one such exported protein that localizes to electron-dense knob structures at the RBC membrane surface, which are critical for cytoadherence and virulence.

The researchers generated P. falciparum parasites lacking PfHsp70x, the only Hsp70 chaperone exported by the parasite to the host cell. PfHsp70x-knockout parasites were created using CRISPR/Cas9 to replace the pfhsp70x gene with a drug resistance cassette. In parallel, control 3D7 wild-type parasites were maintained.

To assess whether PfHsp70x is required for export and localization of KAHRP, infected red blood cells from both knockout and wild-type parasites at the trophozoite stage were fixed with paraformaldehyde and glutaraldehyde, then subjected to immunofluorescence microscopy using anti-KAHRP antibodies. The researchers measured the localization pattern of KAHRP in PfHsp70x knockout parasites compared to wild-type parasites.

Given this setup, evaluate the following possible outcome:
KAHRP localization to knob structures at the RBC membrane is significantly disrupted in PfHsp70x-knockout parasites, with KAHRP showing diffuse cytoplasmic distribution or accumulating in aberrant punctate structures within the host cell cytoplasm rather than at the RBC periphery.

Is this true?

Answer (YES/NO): NO